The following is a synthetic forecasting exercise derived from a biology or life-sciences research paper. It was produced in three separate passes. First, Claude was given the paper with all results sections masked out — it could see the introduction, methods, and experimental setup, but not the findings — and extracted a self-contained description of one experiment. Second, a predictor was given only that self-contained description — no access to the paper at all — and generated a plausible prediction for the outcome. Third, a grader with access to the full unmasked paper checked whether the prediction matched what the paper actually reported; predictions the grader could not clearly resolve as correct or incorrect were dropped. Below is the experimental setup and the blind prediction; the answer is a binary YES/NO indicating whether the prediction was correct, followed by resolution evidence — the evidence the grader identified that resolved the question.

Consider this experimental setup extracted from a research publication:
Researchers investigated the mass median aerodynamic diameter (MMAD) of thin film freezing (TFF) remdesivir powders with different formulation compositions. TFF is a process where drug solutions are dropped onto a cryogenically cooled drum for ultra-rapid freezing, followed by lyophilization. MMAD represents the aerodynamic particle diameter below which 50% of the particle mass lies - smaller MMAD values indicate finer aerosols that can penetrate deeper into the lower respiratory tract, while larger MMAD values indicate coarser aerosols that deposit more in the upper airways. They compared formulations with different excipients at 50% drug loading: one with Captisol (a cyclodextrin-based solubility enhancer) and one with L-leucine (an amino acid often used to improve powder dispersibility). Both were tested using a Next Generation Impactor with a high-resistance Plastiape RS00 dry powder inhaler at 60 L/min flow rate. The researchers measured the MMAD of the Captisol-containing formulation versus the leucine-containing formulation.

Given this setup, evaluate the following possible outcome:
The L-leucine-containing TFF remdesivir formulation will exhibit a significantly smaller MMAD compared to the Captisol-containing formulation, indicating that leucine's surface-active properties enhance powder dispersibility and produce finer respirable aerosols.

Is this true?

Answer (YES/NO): YES